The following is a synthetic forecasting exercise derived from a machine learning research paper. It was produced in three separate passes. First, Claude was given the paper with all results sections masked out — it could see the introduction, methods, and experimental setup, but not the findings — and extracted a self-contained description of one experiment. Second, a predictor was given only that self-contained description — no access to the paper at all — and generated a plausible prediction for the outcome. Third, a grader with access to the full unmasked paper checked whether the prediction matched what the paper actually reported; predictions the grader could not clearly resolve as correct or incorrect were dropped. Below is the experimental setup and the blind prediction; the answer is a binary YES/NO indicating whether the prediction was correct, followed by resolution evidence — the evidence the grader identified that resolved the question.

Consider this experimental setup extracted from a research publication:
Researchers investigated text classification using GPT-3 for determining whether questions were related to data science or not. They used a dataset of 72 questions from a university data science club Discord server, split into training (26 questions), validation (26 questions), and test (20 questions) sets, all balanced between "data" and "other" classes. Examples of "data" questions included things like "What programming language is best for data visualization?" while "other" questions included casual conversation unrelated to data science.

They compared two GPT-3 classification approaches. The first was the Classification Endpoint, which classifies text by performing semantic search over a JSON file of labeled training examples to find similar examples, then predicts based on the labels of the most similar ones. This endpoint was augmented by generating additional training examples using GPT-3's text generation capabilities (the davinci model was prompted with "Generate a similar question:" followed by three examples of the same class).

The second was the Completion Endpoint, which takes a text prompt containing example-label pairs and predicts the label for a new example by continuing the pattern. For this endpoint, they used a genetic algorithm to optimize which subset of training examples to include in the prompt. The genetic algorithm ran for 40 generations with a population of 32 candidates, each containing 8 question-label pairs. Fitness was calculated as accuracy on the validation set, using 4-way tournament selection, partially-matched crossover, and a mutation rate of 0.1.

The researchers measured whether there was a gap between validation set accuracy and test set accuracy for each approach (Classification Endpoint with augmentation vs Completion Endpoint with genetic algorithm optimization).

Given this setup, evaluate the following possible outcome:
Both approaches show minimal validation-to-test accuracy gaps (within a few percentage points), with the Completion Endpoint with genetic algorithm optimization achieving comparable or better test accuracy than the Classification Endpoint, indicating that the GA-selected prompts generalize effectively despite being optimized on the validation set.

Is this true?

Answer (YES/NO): NO